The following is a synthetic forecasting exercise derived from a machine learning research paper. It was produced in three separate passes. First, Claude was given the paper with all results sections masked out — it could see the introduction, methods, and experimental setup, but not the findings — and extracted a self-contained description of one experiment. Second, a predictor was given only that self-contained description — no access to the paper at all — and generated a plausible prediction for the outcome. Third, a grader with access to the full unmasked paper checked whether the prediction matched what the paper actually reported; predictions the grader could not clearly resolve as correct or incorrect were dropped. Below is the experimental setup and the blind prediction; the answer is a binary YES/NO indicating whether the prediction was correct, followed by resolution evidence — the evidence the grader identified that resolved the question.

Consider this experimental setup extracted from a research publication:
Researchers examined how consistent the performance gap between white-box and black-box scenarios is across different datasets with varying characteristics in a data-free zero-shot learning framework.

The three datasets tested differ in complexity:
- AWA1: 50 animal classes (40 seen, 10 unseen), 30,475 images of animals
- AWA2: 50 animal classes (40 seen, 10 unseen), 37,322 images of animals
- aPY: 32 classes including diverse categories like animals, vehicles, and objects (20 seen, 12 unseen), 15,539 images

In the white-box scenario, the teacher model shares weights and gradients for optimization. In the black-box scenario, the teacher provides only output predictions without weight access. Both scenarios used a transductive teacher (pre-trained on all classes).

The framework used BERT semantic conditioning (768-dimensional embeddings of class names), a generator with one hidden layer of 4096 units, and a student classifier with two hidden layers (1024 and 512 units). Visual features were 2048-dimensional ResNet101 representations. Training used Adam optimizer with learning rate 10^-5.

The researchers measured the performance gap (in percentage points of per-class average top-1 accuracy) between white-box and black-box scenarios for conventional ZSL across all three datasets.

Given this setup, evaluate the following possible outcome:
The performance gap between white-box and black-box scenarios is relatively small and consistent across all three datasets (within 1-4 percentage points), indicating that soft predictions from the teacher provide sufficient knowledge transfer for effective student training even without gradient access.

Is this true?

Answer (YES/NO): NO